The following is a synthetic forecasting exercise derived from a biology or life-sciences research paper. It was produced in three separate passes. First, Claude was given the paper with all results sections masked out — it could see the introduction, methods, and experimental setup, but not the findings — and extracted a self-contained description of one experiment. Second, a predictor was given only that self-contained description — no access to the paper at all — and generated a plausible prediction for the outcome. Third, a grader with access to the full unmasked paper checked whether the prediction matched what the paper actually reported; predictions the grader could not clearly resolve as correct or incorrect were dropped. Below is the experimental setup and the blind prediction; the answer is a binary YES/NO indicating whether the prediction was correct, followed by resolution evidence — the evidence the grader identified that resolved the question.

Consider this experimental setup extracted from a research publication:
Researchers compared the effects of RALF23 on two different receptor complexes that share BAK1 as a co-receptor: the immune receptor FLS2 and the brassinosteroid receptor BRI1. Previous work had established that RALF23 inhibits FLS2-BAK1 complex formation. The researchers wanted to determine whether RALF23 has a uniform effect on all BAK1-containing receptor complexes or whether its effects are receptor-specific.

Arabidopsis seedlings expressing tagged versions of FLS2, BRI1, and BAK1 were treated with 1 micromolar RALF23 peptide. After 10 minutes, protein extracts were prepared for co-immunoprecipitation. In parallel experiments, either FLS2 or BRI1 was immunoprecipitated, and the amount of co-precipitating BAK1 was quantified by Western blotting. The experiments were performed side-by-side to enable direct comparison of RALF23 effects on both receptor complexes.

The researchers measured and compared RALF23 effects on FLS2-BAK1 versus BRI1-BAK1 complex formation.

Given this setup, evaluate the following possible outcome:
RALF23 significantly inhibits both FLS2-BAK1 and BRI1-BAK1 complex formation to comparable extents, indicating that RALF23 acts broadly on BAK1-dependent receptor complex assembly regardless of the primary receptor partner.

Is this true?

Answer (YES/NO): NO